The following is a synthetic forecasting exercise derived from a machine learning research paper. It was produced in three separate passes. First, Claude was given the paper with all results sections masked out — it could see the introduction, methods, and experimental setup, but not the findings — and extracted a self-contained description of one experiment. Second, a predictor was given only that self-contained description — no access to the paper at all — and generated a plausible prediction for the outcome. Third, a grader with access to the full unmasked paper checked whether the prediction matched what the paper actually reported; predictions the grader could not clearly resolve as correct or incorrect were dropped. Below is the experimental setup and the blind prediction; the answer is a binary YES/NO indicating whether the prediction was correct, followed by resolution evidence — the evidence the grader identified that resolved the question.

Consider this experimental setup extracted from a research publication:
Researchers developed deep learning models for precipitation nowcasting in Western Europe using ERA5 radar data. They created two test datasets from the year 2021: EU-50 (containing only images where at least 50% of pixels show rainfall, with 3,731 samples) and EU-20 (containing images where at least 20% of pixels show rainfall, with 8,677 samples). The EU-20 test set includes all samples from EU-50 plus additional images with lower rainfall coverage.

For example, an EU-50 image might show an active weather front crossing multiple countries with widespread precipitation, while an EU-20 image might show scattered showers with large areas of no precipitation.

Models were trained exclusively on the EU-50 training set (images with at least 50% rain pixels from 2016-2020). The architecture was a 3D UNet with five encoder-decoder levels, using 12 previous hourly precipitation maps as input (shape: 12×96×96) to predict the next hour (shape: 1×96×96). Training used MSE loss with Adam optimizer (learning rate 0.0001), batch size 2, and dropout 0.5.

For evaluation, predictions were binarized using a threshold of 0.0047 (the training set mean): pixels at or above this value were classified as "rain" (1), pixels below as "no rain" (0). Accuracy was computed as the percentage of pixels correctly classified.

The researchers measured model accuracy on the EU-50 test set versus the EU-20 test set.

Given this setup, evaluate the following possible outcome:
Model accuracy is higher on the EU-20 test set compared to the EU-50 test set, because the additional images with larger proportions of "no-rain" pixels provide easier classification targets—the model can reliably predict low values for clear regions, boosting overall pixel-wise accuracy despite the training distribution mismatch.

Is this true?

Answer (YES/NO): YES